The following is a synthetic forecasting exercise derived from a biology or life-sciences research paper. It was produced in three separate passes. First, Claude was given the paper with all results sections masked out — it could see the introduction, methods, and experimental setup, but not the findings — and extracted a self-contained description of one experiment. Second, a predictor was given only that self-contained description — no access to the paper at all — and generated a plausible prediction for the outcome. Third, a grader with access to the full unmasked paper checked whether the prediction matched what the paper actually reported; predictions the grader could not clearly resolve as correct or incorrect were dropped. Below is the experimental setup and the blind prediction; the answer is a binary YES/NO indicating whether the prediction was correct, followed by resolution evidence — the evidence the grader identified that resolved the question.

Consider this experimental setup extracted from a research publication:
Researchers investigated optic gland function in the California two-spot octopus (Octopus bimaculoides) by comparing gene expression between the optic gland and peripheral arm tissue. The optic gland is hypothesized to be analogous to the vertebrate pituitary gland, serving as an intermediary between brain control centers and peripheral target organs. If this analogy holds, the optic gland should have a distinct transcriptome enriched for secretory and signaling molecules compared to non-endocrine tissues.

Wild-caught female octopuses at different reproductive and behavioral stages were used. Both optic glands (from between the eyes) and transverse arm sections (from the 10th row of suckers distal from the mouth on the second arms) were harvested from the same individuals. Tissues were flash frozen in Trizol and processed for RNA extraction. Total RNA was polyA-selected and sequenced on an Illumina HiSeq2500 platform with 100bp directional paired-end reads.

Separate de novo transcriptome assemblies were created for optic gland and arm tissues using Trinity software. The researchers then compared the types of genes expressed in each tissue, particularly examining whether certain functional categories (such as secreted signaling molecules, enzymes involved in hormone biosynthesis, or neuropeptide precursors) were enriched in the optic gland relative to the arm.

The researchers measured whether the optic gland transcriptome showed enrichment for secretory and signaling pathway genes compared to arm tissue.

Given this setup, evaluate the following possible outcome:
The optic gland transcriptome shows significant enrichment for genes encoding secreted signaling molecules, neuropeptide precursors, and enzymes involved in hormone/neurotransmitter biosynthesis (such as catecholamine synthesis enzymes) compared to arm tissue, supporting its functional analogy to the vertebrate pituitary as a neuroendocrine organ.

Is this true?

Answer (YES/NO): YES